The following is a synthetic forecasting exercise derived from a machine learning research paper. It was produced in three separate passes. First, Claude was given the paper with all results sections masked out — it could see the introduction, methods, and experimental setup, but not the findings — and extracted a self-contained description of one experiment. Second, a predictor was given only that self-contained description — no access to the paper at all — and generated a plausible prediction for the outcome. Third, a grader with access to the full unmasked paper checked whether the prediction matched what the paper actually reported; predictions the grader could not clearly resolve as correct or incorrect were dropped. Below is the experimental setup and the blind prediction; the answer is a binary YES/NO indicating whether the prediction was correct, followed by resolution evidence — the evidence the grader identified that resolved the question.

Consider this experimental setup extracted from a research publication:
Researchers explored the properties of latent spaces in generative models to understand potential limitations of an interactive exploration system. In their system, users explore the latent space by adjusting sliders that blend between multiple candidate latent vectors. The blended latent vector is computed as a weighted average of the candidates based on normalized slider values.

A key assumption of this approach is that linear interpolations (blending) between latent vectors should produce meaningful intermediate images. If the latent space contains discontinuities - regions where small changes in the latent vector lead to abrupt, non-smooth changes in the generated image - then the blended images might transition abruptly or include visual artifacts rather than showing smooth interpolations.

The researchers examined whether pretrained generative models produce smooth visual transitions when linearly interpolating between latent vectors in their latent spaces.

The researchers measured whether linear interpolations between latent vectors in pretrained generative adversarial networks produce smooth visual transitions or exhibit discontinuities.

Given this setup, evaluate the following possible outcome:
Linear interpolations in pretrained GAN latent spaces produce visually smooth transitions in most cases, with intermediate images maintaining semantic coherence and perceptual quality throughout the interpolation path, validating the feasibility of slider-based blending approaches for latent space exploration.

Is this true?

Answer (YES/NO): NO